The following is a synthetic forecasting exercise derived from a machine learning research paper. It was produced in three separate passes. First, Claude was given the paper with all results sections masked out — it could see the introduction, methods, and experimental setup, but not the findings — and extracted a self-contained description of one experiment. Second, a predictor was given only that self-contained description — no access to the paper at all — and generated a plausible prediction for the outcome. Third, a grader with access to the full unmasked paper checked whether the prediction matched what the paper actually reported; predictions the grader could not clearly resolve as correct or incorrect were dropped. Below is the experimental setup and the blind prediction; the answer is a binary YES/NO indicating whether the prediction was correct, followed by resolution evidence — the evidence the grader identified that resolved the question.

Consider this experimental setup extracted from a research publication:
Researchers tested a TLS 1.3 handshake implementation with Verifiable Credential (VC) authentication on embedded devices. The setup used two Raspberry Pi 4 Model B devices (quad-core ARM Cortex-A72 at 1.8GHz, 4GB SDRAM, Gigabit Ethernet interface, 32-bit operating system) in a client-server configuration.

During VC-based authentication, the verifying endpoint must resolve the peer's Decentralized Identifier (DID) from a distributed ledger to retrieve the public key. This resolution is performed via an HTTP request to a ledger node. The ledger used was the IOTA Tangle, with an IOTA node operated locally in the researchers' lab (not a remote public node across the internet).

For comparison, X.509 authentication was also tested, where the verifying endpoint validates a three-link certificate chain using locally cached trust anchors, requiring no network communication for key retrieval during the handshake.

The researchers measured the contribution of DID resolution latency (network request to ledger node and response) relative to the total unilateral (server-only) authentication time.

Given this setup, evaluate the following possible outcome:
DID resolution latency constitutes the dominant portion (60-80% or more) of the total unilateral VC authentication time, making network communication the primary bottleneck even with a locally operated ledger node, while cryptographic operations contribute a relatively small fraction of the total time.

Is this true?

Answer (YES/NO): NO